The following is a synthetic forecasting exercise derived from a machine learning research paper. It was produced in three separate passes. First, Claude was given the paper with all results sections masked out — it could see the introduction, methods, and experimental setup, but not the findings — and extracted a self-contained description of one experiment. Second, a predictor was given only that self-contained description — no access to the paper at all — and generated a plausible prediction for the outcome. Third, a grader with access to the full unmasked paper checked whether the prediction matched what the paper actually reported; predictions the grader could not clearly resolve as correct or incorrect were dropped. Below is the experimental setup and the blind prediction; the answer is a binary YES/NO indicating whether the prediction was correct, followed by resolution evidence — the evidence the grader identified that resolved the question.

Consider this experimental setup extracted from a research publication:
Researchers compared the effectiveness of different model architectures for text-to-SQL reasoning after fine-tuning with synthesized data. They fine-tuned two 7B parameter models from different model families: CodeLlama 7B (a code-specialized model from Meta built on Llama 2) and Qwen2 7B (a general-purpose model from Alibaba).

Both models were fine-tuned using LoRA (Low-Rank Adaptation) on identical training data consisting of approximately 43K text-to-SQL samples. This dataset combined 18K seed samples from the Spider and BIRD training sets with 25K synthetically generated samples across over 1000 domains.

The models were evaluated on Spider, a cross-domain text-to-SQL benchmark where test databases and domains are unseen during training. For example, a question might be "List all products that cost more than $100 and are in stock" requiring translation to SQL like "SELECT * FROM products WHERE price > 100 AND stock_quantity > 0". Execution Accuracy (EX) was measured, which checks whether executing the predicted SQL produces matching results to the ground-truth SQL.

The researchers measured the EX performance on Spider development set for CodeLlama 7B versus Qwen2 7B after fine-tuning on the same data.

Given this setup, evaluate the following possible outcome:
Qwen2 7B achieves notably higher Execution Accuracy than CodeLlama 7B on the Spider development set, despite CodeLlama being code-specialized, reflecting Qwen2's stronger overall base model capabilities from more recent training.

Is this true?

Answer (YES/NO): NO